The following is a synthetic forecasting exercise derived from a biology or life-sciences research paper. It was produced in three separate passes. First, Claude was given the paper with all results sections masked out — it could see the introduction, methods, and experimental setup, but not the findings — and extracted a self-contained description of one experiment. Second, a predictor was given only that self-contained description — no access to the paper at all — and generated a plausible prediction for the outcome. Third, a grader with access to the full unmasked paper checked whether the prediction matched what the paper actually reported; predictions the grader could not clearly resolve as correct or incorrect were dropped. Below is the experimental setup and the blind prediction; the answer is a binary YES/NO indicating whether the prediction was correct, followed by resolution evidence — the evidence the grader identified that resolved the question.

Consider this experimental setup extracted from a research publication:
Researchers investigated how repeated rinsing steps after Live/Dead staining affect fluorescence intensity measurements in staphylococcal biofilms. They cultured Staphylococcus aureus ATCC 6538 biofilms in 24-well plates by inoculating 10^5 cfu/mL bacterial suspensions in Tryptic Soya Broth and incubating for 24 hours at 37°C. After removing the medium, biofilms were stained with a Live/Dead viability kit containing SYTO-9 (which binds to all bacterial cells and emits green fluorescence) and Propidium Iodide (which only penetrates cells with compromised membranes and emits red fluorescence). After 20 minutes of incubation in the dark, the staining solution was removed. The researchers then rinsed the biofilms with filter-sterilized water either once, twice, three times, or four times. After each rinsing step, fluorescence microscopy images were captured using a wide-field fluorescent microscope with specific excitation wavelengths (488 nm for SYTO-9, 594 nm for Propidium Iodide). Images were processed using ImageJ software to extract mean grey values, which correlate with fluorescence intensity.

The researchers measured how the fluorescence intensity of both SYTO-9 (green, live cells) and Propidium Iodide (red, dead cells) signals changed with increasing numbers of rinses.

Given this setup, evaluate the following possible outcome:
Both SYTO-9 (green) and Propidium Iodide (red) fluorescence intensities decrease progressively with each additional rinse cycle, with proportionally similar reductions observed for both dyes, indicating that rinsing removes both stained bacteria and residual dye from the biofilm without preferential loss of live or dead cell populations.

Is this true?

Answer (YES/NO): NO